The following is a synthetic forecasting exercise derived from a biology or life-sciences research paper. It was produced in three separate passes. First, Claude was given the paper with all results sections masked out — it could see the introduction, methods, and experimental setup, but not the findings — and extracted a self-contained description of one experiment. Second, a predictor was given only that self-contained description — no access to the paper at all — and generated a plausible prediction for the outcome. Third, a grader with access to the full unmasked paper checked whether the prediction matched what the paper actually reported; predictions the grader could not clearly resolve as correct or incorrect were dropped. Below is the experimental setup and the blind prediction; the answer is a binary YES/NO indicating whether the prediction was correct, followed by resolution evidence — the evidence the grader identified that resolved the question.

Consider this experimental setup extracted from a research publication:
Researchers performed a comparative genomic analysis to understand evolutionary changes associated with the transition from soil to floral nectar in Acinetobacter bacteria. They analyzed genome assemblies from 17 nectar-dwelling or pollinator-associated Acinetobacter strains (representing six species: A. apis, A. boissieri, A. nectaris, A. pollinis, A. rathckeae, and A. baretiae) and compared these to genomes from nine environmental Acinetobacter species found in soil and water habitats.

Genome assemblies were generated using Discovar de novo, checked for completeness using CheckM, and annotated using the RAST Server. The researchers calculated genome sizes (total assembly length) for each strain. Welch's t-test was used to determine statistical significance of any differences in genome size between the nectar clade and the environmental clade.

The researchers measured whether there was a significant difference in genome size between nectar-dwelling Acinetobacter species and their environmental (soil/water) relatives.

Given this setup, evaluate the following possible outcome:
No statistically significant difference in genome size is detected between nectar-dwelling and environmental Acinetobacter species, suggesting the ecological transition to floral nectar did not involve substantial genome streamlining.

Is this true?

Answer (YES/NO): NO